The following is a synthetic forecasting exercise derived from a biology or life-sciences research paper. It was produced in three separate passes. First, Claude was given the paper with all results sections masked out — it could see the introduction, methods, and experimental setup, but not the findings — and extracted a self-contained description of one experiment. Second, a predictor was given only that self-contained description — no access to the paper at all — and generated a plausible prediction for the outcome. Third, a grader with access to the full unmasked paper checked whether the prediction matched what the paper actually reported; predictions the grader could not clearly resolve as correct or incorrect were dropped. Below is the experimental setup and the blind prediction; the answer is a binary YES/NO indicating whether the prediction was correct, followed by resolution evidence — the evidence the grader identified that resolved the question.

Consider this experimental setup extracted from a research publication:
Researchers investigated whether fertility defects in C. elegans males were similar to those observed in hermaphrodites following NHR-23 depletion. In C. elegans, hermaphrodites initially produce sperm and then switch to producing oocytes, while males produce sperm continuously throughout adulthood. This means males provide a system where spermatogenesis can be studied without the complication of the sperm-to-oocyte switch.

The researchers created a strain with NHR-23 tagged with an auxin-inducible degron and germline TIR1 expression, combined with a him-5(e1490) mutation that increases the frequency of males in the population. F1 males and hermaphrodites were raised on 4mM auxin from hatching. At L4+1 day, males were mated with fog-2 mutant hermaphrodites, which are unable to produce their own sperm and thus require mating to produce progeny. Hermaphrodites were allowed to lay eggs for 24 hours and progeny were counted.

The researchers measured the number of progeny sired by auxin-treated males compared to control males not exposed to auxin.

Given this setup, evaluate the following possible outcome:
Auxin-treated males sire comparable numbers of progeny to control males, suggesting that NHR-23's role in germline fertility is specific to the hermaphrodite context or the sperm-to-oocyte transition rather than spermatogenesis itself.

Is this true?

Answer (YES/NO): NO